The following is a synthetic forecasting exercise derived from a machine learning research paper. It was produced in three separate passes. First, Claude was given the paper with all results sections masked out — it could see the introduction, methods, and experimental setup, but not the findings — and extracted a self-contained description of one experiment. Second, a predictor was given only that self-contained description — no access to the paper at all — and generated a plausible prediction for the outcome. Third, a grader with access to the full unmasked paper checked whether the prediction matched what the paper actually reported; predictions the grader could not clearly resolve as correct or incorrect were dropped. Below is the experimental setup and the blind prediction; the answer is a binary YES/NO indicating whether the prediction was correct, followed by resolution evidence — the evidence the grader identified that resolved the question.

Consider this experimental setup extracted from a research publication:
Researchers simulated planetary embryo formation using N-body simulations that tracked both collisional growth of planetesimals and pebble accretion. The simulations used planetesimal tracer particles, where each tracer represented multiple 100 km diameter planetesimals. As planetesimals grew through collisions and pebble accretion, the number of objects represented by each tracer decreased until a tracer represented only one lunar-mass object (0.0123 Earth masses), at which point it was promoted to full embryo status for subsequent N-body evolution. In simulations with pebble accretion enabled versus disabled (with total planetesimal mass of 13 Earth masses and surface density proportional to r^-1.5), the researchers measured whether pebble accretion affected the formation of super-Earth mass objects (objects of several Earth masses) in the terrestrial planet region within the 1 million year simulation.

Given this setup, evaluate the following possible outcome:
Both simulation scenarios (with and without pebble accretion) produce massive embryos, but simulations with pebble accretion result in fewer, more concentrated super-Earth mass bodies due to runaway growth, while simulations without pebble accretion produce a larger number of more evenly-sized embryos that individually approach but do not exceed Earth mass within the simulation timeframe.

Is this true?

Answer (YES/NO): NO